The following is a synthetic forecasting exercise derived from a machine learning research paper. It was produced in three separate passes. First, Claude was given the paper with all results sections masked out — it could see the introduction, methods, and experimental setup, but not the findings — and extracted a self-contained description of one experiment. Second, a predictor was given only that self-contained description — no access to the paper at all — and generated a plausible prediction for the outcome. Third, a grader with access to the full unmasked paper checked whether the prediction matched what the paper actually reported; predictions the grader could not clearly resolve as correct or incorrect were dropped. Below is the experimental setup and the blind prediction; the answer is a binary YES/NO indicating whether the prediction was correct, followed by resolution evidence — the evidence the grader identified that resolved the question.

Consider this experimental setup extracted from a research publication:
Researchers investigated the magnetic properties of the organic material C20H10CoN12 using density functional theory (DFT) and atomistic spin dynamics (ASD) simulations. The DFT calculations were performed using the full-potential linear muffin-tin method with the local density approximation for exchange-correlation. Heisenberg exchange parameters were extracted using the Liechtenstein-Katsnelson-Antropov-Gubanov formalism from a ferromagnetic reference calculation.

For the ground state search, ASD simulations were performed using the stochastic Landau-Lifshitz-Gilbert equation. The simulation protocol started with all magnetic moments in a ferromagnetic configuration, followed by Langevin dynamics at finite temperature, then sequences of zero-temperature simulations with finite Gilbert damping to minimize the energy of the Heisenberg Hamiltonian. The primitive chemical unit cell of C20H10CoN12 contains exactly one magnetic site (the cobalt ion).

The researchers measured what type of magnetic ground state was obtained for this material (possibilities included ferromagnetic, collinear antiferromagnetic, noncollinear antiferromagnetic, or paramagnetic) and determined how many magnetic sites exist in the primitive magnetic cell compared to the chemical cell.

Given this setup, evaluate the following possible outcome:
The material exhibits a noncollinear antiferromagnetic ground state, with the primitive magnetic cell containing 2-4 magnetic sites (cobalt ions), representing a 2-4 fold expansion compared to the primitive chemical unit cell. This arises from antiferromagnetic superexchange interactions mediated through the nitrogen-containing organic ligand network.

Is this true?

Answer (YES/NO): NO